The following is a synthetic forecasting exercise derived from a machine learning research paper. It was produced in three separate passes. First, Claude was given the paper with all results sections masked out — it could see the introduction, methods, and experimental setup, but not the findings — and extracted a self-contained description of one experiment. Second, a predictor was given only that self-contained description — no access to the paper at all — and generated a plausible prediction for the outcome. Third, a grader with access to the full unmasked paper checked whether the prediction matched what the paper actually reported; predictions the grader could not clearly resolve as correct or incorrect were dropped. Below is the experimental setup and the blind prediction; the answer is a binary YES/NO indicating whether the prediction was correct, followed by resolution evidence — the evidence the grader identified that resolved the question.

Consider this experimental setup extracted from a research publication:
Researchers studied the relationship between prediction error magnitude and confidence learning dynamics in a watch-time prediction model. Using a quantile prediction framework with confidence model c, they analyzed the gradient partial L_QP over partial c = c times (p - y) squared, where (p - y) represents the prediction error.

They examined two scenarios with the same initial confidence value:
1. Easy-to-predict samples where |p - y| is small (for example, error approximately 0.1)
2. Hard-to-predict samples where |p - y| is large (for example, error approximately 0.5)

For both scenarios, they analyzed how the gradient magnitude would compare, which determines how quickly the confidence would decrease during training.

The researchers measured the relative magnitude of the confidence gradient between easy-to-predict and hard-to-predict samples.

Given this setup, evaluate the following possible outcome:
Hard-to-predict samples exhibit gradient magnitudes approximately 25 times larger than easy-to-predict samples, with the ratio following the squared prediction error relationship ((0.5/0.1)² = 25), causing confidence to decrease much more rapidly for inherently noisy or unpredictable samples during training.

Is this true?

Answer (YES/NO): YES